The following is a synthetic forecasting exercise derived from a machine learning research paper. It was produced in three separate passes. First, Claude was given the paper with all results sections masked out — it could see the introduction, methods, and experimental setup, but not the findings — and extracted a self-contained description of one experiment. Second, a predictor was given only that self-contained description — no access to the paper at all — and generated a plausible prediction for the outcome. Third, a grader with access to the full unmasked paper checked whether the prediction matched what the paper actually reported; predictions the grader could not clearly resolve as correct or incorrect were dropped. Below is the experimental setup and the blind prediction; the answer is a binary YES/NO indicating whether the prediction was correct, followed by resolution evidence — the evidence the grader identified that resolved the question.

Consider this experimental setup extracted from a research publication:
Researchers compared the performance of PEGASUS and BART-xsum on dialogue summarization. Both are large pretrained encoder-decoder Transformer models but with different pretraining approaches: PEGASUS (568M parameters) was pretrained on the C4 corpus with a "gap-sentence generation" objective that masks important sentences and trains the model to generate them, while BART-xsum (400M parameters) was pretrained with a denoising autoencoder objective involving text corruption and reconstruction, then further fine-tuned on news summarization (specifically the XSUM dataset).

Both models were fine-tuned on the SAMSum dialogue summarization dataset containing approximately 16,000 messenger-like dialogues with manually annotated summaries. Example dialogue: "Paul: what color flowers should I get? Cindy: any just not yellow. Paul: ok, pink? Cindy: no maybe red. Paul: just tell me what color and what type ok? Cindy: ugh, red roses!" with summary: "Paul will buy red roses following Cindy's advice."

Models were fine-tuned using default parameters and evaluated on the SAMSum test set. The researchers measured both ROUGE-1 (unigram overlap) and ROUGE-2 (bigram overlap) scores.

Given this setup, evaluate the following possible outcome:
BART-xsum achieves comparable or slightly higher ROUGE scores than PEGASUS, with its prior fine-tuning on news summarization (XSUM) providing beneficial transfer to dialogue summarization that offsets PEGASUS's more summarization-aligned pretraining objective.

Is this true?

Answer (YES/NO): NO